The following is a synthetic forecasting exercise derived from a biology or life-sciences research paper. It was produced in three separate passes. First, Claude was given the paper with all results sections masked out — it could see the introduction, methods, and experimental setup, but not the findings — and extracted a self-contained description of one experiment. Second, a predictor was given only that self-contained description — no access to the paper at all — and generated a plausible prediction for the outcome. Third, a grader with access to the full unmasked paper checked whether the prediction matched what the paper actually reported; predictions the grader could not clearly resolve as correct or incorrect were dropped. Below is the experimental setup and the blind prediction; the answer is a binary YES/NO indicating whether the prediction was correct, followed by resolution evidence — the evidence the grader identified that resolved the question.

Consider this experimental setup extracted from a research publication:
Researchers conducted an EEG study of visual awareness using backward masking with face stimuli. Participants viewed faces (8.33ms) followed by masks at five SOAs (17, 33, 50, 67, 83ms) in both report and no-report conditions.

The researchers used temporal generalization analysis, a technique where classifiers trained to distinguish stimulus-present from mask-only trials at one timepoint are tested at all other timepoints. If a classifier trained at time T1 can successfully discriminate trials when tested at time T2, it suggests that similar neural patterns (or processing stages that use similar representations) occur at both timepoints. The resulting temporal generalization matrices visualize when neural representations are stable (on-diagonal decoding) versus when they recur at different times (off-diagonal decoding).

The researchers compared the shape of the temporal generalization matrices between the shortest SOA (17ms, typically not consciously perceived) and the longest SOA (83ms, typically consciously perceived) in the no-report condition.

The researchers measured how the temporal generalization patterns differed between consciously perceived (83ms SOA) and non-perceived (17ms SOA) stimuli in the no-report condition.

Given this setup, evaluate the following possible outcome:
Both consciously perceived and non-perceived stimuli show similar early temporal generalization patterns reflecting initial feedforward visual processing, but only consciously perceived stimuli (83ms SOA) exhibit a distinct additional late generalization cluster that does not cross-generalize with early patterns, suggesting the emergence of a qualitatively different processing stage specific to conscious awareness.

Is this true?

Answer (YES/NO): NO